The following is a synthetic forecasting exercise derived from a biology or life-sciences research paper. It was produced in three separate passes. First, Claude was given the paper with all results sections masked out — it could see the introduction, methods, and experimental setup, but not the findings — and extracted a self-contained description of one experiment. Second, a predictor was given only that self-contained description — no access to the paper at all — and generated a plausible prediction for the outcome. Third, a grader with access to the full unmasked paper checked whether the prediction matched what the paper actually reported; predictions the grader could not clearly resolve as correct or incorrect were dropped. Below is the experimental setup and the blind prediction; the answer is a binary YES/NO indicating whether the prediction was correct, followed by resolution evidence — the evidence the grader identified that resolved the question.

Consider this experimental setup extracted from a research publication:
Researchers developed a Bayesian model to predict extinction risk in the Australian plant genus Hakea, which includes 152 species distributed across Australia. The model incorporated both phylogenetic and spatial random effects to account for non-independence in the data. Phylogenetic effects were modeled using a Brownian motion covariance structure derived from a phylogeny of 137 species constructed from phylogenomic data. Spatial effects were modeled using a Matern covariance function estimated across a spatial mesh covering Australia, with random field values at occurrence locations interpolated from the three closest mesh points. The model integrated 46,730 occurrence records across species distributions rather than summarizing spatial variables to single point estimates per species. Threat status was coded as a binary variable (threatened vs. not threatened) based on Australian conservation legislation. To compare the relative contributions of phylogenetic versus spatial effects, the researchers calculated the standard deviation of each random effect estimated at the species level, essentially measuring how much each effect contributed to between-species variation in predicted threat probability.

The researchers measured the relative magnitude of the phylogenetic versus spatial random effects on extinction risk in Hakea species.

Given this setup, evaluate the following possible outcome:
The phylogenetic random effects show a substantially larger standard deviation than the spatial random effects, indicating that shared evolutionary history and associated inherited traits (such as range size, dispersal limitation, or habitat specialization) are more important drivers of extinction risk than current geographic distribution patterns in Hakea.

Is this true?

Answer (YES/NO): NO